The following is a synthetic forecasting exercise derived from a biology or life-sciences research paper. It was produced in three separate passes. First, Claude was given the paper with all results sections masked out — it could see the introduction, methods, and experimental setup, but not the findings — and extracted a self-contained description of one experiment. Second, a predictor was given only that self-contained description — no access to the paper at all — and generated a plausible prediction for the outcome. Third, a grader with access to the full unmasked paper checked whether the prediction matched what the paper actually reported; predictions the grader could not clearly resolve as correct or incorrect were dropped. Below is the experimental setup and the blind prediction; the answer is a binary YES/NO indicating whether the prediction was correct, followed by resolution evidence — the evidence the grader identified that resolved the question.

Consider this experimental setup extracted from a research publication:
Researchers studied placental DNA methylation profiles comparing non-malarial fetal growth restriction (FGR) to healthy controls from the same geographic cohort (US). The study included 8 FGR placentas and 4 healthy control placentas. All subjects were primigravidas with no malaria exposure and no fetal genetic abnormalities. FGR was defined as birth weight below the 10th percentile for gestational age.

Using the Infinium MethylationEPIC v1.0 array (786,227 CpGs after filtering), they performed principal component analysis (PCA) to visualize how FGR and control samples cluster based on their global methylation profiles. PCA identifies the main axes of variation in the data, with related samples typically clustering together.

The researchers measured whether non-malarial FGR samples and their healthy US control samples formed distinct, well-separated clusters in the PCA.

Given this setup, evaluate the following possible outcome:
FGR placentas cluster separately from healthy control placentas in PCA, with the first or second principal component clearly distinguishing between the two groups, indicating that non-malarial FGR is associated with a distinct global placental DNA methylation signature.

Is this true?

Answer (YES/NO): NO